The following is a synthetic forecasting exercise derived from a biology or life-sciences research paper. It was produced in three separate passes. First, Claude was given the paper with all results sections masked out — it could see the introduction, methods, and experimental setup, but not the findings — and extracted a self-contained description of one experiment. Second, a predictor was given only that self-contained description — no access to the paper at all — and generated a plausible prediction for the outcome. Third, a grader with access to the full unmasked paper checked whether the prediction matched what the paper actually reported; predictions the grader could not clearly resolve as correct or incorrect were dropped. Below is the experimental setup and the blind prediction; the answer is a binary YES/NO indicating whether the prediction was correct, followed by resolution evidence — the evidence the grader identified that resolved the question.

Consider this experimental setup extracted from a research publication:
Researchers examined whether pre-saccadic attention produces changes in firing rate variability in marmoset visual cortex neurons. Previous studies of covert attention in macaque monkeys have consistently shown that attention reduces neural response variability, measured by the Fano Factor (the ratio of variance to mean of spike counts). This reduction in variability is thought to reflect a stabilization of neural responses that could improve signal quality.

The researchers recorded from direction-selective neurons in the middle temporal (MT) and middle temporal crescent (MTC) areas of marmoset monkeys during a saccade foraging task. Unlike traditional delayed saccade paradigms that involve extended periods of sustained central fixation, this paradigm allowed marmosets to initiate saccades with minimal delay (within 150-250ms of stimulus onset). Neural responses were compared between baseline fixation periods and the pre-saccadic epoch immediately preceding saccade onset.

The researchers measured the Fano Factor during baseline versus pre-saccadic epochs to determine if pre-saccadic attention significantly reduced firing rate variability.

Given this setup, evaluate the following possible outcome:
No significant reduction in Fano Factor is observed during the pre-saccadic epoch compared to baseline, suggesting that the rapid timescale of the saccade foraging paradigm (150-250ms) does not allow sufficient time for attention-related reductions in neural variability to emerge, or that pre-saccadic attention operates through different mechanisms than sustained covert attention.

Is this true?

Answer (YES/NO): YES